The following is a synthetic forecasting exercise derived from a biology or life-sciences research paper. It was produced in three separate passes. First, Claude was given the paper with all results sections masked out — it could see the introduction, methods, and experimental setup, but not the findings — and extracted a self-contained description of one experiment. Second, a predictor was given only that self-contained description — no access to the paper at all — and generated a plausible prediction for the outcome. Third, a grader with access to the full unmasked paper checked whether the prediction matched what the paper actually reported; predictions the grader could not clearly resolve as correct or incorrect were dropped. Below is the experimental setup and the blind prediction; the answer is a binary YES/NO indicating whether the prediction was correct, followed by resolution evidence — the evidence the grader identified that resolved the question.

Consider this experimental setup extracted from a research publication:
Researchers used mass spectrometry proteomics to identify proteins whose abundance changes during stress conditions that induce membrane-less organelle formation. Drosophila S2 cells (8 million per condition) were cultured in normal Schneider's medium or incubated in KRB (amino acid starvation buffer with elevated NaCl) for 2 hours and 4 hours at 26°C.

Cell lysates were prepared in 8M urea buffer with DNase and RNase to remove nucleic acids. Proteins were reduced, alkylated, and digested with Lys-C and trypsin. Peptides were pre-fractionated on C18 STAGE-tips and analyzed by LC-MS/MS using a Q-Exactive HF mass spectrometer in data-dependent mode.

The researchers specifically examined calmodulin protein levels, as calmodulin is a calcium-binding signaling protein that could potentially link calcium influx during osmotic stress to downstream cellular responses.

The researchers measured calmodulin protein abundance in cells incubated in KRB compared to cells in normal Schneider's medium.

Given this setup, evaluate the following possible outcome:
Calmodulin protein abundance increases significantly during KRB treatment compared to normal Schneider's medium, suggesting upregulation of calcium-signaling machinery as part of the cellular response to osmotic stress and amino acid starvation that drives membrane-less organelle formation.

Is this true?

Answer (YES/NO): YES